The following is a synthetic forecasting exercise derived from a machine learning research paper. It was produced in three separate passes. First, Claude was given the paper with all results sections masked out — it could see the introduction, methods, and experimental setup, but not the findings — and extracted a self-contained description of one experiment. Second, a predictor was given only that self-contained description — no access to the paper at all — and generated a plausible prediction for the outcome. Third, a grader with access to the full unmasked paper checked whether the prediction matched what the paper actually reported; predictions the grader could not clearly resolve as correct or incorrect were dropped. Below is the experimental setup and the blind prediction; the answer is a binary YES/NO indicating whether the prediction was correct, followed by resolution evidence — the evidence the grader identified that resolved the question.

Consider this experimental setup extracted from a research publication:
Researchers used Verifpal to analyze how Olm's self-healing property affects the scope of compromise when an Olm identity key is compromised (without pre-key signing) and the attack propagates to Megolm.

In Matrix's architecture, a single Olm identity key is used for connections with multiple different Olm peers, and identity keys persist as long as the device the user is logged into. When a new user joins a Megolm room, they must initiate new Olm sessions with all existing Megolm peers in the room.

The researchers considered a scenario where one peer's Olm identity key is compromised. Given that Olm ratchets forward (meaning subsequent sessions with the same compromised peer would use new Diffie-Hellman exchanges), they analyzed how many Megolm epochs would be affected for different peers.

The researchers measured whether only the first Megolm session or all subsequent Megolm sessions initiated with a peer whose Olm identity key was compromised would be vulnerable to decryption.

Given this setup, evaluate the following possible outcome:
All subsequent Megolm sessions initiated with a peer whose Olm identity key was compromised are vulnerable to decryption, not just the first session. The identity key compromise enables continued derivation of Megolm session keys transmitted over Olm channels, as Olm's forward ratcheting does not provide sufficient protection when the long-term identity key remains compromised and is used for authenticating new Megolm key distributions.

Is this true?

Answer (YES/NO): NO